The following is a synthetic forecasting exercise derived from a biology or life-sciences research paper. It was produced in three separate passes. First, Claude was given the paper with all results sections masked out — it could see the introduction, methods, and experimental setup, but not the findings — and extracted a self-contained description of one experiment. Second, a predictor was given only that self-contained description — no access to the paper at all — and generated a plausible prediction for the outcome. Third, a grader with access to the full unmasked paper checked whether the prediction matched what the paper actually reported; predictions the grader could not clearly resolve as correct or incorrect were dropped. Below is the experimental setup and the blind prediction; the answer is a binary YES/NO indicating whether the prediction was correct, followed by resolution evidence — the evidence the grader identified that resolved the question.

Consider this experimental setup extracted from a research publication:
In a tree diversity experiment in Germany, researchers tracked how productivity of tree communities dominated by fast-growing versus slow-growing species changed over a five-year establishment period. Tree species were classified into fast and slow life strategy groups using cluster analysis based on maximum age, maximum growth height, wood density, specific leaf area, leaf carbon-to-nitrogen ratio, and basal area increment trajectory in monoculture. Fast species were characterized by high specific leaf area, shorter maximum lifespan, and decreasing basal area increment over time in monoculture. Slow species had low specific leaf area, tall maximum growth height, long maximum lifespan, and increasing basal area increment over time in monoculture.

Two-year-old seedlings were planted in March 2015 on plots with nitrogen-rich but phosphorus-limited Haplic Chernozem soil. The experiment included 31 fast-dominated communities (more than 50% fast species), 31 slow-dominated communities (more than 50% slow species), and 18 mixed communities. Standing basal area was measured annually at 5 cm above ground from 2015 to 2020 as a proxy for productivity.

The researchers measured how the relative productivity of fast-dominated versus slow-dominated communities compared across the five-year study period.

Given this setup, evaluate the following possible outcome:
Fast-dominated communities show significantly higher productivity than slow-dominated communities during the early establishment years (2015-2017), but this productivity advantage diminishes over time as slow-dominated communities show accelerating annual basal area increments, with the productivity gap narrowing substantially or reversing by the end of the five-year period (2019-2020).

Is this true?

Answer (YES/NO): YES